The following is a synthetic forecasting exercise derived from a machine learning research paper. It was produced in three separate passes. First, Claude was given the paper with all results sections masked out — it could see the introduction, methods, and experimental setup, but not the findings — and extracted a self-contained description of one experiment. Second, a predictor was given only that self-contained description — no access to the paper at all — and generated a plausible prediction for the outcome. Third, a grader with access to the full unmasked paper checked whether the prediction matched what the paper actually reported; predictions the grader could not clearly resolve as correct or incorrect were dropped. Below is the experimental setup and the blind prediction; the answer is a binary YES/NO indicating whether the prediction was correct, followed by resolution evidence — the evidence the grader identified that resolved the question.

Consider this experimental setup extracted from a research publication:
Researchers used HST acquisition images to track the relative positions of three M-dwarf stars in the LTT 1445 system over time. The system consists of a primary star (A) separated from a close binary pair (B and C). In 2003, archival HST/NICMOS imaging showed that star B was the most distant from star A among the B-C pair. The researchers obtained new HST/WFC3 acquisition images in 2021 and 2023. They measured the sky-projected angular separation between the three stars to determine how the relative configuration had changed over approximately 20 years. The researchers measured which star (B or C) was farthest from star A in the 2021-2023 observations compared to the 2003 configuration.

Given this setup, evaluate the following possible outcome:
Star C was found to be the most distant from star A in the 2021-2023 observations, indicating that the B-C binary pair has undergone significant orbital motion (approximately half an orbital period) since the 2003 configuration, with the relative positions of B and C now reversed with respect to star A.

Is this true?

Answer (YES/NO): YES